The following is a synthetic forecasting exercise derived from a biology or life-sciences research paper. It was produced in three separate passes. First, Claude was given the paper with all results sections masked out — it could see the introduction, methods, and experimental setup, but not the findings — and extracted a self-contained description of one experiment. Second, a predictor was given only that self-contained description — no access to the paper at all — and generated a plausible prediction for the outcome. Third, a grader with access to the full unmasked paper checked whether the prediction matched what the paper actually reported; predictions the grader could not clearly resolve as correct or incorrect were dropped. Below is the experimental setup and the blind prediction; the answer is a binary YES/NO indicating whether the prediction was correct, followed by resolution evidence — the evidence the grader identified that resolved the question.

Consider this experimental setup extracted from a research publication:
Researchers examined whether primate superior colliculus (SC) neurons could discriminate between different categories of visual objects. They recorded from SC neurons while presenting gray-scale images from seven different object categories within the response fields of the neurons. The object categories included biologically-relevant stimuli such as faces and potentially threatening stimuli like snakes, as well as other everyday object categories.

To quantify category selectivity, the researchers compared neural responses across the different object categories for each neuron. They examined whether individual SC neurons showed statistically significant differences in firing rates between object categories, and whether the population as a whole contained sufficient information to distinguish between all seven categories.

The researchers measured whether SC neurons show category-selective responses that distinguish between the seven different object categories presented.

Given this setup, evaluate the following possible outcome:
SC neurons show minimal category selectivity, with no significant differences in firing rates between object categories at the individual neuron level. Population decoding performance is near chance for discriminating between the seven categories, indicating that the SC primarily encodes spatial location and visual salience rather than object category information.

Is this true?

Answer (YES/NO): NO